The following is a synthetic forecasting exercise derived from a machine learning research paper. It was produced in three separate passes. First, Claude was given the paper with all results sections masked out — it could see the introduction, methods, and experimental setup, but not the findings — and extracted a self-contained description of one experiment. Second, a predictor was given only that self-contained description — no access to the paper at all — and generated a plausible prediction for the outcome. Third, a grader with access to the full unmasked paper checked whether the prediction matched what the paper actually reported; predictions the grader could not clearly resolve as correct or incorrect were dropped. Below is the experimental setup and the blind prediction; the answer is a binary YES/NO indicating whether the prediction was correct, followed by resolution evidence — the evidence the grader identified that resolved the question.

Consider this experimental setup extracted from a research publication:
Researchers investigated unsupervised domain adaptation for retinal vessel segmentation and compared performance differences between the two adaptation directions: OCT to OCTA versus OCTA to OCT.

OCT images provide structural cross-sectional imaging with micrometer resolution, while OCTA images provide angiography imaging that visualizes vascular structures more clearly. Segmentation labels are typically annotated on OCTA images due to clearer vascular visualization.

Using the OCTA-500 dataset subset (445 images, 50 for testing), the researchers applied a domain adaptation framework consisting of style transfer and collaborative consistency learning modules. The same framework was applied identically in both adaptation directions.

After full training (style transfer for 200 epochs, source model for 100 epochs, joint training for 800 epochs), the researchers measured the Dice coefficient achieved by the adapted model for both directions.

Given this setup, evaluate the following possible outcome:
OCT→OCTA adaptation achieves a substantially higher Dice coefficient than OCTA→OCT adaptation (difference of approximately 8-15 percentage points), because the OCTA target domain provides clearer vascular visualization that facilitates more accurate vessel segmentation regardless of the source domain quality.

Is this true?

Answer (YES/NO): NO